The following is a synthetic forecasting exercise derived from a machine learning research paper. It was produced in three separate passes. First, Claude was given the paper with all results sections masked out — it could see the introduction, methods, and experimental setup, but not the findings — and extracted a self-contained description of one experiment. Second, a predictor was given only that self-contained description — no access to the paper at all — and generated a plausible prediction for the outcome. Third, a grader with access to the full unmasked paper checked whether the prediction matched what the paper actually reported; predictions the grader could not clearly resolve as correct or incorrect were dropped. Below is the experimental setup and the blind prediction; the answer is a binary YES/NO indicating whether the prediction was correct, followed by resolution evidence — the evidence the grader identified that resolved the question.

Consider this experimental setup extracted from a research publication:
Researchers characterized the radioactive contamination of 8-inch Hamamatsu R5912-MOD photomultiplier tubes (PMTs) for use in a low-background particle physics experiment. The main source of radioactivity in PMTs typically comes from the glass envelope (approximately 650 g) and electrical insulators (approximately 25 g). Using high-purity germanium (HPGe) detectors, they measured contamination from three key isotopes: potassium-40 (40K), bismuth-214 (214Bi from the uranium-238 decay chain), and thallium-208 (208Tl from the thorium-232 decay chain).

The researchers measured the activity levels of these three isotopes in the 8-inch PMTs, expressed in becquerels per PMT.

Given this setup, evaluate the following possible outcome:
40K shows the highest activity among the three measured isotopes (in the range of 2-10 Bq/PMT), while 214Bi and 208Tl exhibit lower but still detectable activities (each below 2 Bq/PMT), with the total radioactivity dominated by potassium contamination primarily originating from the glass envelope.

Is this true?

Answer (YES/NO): NO